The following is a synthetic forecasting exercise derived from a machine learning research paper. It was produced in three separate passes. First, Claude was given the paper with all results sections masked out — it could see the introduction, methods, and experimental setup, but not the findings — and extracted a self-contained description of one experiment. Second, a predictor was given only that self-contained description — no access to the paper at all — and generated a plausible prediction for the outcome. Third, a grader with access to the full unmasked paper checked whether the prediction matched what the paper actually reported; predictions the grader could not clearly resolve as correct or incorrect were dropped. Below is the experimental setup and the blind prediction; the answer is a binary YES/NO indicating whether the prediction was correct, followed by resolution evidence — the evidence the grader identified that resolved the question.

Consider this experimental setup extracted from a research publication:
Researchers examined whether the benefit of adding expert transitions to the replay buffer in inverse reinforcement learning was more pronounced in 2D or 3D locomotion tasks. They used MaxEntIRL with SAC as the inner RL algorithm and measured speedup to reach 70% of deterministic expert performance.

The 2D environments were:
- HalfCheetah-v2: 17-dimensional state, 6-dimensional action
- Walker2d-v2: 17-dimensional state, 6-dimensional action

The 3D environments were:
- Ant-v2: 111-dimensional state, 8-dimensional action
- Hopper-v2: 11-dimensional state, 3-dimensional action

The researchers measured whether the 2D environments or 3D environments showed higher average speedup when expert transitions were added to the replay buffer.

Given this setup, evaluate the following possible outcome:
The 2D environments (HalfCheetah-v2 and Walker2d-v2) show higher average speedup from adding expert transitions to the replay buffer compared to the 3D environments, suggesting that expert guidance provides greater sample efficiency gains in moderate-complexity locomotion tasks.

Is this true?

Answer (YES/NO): NO